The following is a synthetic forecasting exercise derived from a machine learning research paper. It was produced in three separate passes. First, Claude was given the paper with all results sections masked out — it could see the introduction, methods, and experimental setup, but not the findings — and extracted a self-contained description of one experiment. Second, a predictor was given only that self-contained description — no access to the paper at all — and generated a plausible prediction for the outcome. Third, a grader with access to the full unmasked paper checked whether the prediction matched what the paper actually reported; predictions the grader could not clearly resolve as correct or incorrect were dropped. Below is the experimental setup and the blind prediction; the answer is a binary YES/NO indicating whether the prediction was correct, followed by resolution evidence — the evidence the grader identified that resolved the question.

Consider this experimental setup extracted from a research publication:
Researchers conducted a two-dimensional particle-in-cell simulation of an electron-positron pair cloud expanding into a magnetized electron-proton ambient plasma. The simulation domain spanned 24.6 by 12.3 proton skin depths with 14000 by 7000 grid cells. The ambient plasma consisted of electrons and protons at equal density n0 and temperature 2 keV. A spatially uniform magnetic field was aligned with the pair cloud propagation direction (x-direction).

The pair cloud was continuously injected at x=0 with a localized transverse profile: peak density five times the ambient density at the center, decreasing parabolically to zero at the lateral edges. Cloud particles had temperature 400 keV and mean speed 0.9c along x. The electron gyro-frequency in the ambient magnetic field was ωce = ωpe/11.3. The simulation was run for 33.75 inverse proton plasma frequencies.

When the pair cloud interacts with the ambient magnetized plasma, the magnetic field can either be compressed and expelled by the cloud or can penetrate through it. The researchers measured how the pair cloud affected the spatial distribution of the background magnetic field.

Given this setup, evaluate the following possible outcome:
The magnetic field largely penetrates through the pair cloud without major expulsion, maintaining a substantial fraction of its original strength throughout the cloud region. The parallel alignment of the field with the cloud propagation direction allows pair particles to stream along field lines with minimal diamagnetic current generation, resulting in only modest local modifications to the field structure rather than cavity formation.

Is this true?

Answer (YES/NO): NO